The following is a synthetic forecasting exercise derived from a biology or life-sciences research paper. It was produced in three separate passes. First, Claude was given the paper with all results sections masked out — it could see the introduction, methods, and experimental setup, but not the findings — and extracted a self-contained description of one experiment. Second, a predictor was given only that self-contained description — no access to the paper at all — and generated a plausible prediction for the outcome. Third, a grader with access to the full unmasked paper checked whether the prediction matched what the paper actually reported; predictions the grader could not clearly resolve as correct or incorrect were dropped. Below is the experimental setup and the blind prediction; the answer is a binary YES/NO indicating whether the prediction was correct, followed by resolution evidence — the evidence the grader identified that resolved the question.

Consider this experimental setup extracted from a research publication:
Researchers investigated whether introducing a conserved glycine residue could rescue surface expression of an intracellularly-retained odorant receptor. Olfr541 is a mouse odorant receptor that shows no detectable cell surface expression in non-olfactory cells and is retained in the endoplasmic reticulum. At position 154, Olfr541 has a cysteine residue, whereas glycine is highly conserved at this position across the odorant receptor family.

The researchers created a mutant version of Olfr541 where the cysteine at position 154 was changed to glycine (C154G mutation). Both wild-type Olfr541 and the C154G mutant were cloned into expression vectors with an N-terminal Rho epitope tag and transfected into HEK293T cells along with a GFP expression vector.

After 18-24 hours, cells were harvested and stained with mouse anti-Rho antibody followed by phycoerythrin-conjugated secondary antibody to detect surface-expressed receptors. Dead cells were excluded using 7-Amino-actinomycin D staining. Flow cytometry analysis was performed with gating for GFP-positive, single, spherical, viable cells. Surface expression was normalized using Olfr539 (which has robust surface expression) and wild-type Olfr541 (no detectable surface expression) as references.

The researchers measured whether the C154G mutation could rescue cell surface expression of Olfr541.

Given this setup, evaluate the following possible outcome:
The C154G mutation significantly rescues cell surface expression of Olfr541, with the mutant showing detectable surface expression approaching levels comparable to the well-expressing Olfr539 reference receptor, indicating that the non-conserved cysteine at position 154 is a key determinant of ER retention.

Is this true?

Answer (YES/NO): NO